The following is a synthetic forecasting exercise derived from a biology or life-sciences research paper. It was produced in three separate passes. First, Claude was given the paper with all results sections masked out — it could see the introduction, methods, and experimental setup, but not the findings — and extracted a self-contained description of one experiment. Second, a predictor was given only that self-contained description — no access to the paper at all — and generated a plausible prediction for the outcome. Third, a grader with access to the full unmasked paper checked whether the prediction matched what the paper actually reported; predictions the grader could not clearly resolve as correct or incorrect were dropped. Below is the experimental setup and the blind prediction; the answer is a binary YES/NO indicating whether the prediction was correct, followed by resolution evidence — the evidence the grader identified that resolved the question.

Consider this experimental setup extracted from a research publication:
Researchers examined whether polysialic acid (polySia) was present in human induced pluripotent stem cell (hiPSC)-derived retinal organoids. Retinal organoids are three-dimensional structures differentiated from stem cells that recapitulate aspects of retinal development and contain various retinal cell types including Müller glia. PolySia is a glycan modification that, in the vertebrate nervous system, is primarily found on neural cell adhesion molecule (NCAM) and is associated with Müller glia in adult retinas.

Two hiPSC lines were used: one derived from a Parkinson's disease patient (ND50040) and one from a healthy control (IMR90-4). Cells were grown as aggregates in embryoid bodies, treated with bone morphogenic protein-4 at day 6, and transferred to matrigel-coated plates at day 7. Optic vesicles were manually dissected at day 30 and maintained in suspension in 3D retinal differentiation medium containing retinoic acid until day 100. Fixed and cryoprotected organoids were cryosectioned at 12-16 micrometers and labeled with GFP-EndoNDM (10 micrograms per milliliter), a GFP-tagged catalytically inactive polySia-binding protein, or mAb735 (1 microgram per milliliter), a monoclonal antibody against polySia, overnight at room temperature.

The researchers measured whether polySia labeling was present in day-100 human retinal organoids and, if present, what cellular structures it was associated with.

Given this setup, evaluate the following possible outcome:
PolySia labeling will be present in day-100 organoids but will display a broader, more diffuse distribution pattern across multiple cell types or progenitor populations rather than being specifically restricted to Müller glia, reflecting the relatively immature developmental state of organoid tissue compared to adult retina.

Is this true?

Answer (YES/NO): NO